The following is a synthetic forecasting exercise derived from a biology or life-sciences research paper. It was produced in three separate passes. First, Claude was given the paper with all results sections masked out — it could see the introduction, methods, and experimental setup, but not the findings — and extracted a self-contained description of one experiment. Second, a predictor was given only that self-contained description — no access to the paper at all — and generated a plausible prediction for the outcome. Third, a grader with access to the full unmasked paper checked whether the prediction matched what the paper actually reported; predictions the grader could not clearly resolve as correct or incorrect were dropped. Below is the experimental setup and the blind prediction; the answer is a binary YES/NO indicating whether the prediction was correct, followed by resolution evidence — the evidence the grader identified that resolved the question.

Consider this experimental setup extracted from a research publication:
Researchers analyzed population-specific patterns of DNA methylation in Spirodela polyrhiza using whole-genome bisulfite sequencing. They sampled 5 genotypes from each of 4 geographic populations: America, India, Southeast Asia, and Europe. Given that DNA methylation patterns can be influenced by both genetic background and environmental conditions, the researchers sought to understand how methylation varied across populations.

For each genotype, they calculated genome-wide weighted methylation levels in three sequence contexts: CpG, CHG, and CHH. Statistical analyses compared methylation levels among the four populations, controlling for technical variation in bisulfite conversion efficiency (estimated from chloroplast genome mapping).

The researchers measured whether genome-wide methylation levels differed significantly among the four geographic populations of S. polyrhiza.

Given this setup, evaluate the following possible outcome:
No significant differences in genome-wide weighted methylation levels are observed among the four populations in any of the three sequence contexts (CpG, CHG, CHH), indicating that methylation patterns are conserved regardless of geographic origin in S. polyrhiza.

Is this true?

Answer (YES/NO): NO